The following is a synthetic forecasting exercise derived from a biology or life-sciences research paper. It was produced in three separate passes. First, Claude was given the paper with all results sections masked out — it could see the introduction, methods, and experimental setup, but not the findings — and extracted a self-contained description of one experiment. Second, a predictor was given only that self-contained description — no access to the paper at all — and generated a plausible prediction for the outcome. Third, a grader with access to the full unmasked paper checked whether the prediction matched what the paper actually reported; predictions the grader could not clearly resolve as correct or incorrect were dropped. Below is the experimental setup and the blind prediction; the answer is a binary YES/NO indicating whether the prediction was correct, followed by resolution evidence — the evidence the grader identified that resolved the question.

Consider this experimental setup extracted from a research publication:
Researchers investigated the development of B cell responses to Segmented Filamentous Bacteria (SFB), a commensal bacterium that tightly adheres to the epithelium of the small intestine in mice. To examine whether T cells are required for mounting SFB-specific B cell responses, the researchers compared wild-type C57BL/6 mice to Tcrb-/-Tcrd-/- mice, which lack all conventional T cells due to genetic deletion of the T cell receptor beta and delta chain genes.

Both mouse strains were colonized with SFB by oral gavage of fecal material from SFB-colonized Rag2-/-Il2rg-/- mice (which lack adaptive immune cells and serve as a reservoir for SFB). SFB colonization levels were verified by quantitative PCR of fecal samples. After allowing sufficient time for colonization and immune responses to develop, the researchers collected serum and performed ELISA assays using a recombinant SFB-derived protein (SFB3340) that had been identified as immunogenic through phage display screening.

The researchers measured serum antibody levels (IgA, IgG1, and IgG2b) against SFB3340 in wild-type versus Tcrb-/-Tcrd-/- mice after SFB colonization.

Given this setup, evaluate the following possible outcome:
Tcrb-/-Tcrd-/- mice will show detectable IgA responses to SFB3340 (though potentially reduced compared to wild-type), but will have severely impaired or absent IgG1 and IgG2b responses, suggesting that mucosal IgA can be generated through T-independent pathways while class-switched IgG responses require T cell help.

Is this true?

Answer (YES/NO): NO